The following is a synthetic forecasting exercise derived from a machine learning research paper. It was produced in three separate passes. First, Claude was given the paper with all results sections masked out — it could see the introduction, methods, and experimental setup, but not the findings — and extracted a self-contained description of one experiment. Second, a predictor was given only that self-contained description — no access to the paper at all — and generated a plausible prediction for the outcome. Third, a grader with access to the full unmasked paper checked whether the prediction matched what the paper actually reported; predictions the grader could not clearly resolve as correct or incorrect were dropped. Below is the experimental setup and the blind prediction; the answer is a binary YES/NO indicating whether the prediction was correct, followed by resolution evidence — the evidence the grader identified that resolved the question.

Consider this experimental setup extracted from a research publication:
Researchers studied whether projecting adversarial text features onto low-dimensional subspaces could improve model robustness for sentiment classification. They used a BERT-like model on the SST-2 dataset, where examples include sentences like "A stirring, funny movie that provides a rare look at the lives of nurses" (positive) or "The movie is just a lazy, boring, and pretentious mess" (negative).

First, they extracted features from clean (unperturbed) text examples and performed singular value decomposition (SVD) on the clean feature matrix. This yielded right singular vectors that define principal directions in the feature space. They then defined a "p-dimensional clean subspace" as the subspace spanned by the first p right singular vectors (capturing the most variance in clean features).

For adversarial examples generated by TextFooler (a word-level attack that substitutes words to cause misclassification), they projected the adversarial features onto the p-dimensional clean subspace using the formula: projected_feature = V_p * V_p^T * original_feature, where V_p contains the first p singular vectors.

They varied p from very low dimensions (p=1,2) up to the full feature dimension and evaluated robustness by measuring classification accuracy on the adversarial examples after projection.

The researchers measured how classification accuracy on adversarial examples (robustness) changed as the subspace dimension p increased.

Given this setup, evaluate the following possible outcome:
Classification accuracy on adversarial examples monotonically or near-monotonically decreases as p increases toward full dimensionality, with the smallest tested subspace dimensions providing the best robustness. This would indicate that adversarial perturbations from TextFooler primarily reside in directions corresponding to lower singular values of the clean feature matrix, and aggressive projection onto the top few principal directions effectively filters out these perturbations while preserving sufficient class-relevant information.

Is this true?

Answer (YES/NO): NO